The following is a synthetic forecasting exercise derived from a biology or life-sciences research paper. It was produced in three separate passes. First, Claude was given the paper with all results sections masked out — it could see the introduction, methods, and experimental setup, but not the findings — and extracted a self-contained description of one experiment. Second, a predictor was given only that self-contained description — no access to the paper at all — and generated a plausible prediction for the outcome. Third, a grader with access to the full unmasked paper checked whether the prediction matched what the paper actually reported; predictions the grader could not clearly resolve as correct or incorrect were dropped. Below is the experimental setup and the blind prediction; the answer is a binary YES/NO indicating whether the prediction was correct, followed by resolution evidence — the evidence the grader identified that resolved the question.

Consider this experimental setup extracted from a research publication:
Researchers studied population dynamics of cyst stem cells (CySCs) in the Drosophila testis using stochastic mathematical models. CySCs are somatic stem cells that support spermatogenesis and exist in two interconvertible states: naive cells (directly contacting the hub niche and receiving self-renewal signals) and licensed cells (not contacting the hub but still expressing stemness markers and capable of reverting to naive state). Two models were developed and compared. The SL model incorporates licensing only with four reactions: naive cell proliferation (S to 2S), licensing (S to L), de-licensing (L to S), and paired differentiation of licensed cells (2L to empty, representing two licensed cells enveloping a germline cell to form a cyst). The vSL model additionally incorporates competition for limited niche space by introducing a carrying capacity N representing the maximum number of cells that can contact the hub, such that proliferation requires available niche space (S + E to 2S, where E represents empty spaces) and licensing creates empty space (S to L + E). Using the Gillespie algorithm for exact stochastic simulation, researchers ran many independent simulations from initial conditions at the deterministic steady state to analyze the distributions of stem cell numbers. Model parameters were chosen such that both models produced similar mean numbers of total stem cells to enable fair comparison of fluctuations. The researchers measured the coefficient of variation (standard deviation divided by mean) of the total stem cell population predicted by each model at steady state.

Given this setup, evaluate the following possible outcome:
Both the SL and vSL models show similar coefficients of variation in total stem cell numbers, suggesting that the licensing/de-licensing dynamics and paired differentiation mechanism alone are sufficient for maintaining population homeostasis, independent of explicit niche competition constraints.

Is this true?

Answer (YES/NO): NO